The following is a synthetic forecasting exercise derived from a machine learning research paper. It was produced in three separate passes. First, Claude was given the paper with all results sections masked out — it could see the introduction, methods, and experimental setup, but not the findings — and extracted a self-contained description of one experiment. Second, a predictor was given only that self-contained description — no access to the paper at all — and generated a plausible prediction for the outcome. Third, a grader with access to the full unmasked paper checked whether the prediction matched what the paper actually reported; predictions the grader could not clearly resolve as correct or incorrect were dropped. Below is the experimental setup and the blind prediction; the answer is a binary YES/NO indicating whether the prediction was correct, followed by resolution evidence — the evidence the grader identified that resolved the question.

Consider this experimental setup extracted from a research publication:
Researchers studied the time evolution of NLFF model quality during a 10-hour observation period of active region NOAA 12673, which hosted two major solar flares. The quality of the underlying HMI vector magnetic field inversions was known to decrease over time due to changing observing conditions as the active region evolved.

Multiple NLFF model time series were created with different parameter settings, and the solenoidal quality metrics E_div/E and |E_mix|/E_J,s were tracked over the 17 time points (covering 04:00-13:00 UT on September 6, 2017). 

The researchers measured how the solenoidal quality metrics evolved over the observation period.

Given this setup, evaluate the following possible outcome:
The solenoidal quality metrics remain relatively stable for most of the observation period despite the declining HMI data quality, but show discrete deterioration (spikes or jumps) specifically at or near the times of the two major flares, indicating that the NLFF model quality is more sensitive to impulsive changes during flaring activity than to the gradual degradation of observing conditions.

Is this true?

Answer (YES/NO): NO